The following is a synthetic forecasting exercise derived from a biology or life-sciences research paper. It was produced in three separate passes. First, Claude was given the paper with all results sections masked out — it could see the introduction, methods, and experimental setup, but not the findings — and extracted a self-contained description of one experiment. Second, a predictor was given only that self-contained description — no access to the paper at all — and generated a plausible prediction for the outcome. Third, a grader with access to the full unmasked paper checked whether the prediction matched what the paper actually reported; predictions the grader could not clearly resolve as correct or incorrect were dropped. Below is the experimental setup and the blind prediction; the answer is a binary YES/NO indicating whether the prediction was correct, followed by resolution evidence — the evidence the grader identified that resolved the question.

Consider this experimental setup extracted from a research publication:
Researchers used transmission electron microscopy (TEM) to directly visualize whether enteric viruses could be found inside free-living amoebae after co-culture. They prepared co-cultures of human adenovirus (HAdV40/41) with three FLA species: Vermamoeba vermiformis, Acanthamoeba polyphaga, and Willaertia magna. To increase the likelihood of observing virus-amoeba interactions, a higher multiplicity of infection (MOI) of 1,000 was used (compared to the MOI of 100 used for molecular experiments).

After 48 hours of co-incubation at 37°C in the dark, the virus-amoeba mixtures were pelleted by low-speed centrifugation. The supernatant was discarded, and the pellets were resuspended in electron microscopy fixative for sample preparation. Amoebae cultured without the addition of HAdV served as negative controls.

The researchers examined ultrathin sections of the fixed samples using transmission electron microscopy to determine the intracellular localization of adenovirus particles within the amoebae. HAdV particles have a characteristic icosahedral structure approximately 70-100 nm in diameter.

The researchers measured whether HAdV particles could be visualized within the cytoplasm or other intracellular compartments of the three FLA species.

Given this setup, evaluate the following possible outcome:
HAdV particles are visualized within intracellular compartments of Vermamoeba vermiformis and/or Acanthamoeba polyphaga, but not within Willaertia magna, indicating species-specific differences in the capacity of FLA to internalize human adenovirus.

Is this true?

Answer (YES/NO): NO